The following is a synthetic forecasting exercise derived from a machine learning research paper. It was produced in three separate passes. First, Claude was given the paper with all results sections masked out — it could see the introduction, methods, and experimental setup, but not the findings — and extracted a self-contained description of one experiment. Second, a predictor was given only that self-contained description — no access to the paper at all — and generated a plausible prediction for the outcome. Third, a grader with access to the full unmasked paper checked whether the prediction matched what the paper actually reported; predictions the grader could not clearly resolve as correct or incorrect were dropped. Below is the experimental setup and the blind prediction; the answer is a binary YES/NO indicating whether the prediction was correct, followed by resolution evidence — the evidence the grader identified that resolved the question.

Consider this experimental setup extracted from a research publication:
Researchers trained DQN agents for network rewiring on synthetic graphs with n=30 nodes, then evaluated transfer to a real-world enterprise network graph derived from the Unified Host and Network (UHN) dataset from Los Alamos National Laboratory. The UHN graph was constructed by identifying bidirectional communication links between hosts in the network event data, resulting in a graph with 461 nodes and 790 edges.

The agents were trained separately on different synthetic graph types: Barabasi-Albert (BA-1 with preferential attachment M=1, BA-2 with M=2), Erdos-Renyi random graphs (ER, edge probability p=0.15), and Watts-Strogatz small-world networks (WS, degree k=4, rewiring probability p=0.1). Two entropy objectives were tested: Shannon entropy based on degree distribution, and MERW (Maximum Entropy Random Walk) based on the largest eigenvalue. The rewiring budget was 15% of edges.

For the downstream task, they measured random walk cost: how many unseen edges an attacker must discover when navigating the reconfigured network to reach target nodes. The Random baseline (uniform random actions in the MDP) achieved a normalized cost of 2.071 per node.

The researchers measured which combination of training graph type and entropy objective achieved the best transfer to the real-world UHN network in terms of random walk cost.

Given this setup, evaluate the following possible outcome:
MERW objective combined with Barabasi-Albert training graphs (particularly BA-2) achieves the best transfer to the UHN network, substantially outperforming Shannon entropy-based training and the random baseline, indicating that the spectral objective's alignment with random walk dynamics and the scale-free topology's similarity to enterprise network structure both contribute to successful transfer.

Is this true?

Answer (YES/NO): NO